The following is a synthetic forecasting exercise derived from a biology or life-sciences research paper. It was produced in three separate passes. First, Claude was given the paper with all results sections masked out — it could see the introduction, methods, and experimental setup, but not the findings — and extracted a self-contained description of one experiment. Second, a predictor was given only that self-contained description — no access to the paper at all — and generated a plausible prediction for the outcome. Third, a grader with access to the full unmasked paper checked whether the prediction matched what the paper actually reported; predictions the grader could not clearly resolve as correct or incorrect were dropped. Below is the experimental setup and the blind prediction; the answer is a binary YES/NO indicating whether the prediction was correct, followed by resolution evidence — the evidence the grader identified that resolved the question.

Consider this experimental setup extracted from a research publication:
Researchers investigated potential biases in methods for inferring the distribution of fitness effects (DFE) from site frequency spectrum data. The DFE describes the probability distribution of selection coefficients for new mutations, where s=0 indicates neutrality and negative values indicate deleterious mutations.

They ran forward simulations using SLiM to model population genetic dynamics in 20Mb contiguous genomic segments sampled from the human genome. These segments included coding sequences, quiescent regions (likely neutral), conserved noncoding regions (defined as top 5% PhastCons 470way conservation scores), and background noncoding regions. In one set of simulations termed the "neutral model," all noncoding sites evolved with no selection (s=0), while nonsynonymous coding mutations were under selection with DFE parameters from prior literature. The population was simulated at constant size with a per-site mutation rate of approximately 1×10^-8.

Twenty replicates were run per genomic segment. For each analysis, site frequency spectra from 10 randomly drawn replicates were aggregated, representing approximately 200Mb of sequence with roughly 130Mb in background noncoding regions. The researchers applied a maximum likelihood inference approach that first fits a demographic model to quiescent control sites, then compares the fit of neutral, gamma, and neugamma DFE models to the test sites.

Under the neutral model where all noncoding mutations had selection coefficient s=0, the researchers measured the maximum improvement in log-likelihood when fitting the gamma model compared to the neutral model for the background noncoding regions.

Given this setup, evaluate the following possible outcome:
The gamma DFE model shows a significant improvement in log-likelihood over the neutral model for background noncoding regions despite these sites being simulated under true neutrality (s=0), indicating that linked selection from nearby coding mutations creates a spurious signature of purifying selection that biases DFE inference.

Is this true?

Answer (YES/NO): NO